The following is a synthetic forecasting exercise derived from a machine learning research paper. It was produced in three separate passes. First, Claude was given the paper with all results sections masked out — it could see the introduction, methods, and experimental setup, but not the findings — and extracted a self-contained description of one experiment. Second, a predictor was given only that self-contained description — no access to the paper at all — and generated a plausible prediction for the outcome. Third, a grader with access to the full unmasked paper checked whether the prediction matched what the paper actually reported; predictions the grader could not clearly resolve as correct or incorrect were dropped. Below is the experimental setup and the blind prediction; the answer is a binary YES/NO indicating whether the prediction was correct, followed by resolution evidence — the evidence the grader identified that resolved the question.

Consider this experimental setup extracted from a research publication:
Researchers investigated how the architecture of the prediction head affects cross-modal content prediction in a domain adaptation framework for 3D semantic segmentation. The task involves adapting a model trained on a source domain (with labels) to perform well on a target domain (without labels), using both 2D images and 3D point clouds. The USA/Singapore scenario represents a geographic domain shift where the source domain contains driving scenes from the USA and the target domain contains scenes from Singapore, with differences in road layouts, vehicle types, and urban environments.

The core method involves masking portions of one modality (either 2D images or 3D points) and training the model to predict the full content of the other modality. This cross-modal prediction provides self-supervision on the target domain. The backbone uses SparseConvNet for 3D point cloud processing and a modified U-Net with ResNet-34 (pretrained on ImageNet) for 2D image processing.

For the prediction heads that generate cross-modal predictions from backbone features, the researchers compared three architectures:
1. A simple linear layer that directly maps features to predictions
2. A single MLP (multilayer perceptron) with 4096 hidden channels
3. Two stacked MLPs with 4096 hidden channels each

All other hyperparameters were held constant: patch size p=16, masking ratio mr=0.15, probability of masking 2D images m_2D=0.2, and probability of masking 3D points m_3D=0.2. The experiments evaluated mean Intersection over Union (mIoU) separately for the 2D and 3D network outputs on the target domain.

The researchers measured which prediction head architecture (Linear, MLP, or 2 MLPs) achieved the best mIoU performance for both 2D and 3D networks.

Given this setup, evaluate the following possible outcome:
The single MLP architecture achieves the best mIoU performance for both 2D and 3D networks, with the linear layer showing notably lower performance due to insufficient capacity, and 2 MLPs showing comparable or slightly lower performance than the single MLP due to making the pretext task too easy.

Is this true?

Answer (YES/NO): YES